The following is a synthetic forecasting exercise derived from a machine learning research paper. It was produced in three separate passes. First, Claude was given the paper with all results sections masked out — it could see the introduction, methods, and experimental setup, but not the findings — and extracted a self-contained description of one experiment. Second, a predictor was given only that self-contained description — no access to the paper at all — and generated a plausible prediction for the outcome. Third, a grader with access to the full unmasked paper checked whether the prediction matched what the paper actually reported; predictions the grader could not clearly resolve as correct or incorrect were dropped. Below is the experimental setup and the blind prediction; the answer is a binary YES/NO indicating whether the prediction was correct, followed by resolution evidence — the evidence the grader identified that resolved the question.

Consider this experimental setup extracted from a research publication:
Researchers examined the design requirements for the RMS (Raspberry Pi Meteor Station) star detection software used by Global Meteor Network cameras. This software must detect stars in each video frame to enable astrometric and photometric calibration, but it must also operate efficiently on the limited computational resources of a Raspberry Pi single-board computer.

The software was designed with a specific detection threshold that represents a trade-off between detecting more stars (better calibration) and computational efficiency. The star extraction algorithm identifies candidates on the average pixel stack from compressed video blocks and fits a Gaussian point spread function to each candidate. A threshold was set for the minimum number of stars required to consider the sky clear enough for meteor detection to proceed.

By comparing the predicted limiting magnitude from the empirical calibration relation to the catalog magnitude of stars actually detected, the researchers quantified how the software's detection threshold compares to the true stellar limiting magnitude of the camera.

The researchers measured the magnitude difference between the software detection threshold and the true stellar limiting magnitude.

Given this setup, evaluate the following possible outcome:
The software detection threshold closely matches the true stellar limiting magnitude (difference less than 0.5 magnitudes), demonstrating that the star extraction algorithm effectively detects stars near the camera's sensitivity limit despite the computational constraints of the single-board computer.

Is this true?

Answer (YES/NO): NO